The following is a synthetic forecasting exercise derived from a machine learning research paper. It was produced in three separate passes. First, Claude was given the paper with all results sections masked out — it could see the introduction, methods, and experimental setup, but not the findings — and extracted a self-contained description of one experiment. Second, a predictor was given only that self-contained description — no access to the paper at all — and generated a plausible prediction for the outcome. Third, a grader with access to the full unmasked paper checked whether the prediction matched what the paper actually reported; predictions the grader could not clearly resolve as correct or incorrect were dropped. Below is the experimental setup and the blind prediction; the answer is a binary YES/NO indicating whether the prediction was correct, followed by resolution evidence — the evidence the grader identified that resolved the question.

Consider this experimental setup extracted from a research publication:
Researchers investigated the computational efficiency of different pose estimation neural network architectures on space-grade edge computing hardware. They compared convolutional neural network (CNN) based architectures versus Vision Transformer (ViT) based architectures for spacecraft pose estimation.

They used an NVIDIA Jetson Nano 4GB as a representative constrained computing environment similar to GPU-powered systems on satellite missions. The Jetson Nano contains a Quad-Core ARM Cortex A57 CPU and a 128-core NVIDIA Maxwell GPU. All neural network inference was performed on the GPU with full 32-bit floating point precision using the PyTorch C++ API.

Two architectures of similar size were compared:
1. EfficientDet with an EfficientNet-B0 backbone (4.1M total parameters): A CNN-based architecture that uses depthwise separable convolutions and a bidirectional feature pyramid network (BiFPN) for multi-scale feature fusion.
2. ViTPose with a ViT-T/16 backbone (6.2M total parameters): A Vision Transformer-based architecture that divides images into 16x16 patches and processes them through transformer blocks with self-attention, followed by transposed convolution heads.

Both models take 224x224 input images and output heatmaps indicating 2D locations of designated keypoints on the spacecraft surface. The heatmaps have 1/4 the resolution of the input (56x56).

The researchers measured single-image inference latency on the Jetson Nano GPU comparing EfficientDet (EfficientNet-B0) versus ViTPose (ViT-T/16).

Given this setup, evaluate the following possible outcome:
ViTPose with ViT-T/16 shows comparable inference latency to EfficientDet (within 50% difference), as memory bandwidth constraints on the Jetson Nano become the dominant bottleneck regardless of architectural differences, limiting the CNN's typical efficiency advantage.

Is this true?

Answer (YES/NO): NO